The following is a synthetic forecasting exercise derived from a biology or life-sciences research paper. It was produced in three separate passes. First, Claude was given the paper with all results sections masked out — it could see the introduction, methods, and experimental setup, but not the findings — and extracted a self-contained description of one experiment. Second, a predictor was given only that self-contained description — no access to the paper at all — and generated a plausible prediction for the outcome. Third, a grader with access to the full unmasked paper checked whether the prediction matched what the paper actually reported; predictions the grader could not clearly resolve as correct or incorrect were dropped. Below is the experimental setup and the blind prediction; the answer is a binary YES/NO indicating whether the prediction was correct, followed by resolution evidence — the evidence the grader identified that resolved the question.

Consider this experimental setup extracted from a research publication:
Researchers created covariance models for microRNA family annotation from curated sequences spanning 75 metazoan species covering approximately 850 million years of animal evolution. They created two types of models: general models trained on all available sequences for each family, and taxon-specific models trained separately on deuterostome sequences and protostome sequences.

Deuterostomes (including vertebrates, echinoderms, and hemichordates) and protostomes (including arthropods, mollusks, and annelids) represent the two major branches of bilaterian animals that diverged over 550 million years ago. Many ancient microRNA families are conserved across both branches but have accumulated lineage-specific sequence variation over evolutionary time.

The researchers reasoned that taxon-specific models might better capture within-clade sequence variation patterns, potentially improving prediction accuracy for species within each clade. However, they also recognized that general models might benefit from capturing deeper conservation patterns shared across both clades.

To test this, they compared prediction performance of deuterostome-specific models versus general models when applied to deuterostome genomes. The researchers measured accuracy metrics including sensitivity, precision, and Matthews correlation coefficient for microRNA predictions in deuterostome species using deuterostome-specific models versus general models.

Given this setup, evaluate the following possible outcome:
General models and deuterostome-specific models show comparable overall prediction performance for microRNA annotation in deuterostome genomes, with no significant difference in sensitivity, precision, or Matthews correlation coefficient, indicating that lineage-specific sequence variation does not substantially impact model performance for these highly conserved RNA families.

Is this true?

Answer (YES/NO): YES